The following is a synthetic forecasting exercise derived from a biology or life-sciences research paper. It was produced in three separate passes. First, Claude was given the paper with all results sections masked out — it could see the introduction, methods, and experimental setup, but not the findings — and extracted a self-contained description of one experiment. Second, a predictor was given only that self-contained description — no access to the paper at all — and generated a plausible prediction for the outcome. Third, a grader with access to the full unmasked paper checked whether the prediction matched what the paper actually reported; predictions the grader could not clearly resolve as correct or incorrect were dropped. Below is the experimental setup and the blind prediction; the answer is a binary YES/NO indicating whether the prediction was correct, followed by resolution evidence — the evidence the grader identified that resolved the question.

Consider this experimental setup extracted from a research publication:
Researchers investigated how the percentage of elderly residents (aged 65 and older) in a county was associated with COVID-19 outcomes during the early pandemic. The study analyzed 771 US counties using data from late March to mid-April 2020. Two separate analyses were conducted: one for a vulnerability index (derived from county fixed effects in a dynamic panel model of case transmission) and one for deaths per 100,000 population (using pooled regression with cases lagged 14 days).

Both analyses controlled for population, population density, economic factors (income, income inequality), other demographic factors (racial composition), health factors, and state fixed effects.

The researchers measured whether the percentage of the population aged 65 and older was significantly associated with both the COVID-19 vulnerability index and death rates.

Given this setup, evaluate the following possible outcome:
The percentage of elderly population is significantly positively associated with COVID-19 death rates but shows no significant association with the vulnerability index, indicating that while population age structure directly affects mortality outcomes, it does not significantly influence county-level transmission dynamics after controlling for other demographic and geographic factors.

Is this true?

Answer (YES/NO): NO